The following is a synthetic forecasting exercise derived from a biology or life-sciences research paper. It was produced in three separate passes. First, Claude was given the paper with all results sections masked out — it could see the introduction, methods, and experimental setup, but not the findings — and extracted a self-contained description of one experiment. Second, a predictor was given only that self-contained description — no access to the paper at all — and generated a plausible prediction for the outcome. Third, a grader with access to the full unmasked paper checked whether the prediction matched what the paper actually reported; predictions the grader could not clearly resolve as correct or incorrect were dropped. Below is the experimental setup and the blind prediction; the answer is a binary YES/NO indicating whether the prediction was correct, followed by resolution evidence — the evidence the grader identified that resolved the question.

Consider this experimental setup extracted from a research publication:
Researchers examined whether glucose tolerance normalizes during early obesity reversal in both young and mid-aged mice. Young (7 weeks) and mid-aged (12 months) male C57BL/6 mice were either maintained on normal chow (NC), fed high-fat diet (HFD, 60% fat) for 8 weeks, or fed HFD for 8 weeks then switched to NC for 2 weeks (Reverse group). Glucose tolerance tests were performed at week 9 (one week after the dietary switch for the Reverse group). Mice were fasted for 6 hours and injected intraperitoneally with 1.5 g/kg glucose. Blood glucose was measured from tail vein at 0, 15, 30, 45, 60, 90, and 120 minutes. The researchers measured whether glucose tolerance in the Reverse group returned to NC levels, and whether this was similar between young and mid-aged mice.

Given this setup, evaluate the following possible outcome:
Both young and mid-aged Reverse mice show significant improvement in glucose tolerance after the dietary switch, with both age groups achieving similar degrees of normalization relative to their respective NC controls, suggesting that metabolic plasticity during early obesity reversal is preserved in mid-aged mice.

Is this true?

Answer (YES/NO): YES